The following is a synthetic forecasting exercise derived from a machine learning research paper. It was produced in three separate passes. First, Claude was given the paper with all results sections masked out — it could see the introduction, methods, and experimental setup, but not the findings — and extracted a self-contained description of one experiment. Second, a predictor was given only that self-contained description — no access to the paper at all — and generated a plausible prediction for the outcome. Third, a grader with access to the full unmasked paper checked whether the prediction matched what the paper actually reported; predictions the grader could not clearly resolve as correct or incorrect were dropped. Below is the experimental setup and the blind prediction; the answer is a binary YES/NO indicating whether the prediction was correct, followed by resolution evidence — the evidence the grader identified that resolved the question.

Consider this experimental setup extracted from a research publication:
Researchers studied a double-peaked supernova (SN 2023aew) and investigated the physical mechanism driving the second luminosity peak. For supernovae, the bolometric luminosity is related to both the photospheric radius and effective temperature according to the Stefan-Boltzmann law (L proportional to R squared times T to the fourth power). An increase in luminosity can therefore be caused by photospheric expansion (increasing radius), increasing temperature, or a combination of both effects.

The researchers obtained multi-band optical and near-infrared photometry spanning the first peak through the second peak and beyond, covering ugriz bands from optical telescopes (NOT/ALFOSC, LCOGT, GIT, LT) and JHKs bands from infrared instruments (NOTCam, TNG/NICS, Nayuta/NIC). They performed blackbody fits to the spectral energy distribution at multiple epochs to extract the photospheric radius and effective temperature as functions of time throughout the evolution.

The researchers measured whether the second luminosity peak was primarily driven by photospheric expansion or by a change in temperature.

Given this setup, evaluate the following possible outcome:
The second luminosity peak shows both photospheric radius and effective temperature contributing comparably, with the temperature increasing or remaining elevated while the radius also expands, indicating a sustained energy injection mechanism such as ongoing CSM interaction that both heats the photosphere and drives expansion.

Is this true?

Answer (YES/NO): NO